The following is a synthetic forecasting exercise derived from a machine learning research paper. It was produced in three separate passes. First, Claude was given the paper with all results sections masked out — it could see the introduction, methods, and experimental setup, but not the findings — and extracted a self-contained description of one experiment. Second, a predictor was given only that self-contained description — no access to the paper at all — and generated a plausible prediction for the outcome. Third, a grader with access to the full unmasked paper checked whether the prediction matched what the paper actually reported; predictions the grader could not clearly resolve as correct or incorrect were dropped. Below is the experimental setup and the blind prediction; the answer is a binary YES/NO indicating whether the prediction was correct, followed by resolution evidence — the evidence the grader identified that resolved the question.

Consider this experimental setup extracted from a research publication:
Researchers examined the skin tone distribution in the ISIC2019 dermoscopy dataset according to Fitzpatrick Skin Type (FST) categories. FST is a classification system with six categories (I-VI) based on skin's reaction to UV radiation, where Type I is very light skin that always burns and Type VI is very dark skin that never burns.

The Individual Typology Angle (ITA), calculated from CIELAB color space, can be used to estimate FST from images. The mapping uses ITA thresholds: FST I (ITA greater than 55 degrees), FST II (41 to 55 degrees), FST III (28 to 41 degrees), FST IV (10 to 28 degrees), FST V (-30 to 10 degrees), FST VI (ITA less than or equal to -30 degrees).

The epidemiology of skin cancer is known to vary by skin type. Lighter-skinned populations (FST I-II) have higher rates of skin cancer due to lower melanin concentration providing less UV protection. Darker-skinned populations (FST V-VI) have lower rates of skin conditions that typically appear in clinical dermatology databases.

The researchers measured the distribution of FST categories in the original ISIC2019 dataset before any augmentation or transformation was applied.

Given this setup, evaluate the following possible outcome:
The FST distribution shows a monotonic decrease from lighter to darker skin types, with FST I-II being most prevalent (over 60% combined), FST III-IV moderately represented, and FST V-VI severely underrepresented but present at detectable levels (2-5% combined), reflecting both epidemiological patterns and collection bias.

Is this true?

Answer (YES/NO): NO